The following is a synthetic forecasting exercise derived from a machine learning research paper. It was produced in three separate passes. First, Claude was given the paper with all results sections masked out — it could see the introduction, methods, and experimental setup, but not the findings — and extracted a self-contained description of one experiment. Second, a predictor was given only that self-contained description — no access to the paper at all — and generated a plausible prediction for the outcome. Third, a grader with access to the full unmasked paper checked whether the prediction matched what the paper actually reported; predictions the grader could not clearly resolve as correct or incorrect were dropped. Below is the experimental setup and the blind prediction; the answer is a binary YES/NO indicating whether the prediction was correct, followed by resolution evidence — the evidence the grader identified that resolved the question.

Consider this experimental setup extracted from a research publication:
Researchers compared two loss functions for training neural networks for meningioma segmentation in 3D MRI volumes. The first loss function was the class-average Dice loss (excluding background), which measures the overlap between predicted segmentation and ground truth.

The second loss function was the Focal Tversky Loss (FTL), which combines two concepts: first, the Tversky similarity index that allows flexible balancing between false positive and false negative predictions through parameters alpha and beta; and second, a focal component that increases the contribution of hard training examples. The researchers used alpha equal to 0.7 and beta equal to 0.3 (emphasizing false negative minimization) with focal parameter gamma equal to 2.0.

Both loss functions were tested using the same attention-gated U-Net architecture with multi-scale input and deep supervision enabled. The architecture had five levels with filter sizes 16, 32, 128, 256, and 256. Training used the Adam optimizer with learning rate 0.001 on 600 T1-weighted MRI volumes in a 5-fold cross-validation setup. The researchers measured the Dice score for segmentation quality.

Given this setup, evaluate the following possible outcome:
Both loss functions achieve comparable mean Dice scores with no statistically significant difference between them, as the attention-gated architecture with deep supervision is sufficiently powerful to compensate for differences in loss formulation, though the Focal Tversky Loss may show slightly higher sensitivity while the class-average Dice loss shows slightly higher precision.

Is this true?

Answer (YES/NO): NO